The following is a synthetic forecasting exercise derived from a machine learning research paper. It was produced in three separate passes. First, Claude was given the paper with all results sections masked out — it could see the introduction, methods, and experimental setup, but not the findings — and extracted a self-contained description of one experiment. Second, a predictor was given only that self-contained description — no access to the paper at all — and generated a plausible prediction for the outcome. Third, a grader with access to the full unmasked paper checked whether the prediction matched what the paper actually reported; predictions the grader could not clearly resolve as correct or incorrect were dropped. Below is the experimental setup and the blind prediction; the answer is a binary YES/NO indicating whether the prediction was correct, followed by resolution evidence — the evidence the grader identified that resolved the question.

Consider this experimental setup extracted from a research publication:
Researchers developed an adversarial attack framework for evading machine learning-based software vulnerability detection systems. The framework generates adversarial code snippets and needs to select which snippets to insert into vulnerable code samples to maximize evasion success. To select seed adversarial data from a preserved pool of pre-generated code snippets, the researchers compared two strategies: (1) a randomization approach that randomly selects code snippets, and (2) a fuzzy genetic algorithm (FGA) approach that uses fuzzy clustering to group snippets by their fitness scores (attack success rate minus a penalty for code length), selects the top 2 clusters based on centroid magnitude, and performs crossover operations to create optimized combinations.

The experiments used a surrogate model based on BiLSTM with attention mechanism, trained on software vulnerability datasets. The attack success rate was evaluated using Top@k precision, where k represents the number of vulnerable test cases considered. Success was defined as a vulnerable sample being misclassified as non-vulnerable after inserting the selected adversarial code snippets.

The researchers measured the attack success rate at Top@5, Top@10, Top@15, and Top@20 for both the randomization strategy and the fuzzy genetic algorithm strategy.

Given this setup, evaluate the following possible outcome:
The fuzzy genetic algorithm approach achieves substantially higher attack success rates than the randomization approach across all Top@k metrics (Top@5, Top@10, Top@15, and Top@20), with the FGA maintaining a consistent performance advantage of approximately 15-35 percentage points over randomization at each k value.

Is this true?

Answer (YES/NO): NO